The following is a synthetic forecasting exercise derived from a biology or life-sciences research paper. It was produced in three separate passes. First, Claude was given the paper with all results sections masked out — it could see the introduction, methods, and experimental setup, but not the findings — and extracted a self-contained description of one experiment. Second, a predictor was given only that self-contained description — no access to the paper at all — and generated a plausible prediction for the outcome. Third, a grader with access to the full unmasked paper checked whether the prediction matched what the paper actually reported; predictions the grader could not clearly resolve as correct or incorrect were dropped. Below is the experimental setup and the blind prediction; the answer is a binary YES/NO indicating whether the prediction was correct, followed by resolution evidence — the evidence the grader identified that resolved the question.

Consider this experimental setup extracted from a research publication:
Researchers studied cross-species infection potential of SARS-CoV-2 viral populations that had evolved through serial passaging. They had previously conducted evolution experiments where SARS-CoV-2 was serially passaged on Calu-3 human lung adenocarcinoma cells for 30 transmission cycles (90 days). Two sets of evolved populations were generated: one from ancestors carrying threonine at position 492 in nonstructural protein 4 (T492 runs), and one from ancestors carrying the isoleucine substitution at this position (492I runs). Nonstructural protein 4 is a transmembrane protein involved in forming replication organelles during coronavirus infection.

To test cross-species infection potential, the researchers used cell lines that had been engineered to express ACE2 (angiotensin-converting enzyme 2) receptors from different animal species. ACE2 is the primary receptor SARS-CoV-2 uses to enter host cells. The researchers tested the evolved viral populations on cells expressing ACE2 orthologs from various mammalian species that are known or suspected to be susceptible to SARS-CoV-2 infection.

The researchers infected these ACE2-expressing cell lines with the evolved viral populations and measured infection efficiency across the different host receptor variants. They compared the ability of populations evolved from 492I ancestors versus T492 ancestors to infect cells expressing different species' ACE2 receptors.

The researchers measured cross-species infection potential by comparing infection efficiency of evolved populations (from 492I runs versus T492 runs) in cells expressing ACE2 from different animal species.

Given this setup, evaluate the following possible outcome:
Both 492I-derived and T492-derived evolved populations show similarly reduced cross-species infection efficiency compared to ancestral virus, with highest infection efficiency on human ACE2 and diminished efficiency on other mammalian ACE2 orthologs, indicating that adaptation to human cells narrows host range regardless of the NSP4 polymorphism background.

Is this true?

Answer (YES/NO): NO